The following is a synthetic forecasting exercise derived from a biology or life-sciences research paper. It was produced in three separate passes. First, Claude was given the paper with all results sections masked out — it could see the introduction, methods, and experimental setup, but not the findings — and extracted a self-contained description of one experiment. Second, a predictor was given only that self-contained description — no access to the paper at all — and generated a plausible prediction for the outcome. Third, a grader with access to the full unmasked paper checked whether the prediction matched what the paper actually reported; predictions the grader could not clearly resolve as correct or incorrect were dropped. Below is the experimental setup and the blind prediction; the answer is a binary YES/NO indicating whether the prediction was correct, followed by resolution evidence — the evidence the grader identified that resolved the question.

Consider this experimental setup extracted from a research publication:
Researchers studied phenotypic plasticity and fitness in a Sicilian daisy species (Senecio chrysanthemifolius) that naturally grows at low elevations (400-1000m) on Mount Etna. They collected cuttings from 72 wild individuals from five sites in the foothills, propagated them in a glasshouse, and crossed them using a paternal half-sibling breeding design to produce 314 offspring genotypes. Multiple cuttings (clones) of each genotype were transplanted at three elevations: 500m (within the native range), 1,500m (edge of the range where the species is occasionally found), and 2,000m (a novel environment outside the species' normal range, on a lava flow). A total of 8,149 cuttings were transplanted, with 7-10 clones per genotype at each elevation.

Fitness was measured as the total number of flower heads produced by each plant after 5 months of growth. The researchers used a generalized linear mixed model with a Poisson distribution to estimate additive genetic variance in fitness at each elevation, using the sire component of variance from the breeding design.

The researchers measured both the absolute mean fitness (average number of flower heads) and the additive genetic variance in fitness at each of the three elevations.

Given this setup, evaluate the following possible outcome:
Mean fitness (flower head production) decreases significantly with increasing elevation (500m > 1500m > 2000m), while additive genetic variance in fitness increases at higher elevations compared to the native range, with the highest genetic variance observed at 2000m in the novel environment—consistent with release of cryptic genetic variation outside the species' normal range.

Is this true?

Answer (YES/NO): NO